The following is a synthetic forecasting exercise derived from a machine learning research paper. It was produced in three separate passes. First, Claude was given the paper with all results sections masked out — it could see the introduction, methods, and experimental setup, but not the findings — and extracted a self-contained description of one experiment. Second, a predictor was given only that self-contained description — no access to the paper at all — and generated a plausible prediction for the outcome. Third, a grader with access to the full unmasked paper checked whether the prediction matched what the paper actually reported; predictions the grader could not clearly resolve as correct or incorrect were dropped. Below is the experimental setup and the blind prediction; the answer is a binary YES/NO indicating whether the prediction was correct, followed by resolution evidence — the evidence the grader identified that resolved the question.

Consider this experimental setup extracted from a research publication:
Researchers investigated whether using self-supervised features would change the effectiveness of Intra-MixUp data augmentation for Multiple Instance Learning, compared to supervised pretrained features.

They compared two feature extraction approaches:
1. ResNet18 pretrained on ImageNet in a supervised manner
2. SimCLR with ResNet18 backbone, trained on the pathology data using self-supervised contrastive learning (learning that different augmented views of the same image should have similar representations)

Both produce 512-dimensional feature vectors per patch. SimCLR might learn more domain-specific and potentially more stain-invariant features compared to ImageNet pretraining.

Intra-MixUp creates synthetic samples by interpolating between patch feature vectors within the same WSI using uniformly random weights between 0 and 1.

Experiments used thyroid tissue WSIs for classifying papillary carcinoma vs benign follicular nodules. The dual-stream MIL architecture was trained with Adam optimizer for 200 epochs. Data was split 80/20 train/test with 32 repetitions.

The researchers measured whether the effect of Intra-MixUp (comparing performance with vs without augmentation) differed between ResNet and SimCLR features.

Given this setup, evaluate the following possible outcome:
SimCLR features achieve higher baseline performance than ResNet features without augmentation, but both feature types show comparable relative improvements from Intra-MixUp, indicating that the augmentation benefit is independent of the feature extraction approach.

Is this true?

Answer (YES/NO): YES